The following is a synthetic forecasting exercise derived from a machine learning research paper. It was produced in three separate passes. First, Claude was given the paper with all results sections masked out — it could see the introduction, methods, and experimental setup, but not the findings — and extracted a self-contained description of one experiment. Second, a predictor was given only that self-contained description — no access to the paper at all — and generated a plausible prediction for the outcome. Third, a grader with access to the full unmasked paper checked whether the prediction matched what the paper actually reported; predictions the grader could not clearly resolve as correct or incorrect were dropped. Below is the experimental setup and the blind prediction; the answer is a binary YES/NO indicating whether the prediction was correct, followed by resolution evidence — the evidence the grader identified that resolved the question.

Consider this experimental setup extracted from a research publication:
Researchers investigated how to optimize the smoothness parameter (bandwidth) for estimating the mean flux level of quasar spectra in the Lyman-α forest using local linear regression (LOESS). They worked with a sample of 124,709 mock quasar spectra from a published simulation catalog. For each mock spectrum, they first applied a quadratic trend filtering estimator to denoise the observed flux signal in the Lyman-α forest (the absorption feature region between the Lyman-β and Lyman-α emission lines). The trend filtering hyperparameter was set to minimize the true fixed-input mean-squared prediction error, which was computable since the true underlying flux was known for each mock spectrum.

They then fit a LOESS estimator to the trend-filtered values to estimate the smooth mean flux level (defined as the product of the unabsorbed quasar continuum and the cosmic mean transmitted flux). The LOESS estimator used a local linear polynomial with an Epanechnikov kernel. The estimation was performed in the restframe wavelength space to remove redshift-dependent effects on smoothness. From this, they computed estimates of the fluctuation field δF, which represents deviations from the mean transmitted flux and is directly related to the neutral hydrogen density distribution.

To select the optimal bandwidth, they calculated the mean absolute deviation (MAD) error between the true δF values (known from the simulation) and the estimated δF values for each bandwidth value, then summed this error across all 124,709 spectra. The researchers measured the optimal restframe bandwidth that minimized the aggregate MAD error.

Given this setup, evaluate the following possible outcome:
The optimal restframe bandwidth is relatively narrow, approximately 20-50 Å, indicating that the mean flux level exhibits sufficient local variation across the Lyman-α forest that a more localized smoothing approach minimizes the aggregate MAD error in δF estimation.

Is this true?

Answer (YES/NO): NO